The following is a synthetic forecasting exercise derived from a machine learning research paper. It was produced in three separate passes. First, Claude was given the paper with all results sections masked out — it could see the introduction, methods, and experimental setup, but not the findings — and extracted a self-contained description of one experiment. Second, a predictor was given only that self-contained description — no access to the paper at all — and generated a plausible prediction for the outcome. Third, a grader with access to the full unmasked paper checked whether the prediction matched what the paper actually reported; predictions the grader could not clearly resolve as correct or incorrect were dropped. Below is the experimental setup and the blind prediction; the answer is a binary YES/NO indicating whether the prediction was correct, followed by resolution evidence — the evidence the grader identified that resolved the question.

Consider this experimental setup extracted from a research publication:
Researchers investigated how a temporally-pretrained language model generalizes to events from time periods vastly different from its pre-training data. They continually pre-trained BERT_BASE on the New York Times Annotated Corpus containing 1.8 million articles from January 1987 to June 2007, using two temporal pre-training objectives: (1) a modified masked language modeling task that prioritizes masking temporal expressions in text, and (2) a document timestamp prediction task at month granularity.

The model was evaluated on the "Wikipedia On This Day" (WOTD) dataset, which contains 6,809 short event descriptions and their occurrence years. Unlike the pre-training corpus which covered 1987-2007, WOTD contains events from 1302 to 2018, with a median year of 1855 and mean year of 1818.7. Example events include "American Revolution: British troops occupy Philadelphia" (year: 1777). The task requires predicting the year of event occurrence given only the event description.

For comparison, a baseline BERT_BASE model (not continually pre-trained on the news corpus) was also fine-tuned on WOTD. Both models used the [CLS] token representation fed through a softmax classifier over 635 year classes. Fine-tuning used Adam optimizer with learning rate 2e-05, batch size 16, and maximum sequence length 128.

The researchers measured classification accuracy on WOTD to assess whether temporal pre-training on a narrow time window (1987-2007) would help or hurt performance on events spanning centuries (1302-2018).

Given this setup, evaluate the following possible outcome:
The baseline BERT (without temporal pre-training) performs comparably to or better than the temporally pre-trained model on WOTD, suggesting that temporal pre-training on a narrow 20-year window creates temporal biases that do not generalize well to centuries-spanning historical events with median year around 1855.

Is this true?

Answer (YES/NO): NO